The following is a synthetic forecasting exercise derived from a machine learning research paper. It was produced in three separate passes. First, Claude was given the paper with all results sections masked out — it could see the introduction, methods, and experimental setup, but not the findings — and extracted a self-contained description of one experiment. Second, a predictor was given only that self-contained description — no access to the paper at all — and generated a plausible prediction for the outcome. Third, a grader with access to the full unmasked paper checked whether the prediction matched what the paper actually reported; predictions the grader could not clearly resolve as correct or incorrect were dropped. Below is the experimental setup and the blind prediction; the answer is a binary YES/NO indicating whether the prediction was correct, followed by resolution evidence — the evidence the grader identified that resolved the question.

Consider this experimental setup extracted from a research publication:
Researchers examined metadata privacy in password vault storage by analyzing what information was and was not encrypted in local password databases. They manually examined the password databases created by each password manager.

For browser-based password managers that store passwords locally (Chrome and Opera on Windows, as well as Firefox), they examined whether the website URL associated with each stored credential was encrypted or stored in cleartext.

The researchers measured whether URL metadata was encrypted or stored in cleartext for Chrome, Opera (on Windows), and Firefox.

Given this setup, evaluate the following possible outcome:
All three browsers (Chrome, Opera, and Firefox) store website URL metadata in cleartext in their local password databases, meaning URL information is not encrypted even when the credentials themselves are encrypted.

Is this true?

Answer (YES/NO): YES